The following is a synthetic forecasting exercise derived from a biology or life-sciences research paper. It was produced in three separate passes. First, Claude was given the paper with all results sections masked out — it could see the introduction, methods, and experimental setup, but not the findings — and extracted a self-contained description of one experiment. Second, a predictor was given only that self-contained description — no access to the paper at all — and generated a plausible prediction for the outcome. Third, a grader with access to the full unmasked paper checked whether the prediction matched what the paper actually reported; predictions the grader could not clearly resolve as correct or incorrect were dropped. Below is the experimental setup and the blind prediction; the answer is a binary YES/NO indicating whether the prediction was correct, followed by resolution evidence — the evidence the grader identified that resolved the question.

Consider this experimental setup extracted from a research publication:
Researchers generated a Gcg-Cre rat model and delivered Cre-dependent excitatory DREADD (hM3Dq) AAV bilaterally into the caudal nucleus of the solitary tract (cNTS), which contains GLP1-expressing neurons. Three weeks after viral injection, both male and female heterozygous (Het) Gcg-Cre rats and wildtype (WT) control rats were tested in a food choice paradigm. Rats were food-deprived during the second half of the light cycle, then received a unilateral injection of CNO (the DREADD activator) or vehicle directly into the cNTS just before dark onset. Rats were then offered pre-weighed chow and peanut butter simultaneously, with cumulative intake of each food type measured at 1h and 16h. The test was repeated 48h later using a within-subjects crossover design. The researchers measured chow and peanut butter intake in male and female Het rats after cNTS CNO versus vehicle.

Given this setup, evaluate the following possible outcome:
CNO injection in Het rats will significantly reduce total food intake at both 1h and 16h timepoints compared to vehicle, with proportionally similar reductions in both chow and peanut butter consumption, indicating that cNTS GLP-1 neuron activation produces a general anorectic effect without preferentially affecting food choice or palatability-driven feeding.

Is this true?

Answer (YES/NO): NO